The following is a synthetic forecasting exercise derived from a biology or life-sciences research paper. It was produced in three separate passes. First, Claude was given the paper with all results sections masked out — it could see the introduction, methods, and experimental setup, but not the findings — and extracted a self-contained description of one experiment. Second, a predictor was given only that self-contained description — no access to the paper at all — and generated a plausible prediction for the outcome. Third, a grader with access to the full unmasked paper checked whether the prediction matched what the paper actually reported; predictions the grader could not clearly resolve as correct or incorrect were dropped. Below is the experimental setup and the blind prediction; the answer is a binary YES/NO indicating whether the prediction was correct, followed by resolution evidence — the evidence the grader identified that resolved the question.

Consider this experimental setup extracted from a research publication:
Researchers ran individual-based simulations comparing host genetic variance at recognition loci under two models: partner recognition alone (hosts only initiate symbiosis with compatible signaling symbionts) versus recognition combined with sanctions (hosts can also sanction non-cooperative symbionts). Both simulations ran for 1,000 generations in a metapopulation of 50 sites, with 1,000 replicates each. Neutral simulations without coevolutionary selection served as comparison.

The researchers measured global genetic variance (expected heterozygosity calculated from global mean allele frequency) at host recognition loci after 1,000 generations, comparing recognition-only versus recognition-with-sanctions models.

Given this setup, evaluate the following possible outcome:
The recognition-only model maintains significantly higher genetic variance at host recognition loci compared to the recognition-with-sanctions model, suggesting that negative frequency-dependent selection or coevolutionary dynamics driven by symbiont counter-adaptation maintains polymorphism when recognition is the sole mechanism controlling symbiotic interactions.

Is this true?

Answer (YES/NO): NO